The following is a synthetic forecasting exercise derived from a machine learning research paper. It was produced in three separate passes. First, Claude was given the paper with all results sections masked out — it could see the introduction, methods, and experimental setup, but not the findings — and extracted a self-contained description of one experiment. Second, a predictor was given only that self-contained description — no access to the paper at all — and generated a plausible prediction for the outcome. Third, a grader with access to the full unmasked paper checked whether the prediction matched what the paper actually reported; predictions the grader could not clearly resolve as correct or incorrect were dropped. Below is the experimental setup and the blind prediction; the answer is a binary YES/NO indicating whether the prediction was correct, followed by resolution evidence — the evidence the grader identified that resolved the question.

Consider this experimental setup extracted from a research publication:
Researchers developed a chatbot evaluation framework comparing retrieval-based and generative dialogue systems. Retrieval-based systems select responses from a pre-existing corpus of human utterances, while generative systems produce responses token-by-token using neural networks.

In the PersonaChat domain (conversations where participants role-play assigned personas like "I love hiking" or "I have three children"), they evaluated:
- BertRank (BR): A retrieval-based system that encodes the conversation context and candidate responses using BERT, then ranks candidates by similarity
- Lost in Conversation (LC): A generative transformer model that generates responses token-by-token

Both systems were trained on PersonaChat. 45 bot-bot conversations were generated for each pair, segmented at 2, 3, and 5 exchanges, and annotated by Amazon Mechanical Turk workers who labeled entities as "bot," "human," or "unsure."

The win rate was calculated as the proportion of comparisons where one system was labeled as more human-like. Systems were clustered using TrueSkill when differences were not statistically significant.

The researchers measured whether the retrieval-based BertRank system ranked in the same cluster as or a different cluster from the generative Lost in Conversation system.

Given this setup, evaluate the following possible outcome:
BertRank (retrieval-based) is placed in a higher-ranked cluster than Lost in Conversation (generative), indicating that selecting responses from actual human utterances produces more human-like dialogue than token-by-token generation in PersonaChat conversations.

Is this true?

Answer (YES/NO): NO